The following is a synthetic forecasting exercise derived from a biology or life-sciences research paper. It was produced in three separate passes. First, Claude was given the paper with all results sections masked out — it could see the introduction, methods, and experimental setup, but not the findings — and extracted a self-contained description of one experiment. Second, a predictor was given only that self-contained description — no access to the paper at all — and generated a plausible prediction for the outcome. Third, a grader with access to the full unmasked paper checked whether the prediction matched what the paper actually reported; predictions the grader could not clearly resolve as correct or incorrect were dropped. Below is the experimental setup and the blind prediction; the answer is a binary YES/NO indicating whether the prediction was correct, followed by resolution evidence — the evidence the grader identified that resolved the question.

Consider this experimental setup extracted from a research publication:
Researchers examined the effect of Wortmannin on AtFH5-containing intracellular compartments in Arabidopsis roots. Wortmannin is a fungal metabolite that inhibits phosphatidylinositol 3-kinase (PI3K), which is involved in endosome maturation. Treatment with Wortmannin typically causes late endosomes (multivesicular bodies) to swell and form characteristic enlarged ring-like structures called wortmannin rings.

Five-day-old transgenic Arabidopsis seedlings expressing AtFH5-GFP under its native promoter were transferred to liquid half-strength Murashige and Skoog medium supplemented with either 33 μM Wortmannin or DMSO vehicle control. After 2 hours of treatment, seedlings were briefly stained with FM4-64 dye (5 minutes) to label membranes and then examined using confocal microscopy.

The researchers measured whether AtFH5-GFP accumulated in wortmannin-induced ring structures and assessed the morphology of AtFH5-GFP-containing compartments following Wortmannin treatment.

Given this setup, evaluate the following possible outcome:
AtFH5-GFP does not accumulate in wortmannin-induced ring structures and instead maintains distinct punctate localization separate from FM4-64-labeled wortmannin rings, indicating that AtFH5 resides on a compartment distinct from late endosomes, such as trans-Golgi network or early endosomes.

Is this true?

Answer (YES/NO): NO